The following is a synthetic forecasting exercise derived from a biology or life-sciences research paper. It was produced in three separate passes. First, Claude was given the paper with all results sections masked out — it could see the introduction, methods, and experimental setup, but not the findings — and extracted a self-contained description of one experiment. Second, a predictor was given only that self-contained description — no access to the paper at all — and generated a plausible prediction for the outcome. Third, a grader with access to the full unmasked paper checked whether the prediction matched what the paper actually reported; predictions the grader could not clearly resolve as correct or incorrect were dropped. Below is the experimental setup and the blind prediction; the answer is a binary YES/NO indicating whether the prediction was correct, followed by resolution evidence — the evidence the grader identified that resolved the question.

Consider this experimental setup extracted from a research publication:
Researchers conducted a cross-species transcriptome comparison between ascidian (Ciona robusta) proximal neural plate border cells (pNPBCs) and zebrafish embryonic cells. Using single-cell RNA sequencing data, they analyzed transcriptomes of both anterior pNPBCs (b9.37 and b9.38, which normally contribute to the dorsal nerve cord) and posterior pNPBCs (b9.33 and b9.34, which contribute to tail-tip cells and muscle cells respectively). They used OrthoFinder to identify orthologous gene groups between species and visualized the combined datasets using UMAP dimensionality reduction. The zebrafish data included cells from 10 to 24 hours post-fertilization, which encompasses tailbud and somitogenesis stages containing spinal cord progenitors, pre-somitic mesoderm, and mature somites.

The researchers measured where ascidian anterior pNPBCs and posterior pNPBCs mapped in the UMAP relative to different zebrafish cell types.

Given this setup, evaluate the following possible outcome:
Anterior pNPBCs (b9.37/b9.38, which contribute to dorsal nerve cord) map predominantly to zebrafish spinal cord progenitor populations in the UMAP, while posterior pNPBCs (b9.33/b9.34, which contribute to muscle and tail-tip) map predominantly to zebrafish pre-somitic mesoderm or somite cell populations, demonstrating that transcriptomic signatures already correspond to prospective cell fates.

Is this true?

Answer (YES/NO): YES